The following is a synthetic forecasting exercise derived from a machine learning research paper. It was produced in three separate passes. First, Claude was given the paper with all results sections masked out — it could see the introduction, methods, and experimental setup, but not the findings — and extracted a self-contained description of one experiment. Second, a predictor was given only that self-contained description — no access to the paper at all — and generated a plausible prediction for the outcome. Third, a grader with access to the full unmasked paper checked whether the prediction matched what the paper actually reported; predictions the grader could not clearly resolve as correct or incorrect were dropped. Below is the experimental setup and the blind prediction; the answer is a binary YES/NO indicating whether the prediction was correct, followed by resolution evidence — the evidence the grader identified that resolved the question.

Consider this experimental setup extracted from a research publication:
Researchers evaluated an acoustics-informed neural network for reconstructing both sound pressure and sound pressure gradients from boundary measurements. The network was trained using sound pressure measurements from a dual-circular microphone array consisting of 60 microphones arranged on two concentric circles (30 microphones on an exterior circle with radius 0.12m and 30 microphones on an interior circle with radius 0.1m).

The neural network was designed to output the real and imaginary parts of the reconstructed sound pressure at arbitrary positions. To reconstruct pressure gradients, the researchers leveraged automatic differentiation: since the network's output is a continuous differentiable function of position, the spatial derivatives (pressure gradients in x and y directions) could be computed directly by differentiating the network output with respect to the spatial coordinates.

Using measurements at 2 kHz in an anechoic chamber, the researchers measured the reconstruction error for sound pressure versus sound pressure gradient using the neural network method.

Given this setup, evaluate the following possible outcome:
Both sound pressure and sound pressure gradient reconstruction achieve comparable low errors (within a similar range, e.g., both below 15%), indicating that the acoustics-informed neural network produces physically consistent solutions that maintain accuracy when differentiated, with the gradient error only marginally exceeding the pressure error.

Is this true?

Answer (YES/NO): NO